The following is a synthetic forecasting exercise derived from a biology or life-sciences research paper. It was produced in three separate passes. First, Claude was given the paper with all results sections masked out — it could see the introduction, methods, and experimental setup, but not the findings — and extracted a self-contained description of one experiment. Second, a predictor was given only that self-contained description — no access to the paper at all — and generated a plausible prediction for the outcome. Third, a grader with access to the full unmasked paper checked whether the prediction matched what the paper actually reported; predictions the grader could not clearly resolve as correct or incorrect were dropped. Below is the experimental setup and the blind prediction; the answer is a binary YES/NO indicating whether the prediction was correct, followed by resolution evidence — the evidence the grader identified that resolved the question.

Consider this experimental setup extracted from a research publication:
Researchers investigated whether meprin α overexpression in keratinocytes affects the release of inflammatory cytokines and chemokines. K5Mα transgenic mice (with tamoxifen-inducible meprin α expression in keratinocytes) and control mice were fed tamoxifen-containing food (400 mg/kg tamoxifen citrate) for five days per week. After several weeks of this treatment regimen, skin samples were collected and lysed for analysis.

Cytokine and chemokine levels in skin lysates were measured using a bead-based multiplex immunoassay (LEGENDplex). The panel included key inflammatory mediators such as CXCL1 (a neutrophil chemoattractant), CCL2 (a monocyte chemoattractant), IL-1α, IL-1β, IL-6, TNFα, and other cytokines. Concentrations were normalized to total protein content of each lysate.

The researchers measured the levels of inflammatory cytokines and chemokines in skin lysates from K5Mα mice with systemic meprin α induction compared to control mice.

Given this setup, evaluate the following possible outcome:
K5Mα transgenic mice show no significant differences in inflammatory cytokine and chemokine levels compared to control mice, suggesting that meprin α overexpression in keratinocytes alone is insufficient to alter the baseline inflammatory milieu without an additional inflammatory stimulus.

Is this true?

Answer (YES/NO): NO